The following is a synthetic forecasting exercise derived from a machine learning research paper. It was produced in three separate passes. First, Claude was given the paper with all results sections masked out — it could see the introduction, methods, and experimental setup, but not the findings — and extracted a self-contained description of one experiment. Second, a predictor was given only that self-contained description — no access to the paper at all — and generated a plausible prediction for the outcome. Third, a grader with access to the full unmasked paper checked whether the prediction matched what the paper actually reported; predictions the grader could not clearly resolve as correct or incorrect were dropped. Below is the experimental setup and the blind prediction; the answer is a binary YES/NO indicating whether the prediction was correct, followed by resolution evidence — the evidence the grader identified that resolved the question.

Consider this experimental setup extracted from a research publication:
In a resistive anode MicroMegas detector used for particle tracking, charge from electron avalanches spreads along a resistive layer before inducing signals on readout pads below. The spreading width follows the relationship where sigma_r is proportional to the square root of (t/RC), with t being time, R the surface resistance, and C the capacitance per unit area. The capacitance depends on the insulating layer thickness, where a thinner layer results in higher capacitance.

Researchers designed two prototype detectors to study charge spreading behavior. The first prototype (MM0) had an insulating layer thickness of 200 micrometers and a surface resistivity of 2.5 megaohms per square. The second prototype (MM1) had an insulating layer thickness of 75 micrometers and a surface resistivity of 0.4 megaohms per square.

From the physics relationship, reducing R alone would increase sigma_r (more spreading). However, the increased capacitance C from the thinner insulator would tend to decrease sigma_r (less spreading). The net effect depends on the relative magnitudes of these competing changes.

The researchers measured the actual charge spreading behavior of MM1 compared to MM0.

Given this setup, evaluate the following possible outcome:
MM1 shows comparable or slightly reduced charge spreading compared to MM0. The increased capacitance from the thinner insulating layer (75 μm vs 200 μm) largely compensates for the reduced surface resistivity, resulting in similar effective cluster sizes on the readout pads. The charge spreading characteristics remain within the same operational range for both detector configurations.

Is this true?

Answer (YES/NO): NO